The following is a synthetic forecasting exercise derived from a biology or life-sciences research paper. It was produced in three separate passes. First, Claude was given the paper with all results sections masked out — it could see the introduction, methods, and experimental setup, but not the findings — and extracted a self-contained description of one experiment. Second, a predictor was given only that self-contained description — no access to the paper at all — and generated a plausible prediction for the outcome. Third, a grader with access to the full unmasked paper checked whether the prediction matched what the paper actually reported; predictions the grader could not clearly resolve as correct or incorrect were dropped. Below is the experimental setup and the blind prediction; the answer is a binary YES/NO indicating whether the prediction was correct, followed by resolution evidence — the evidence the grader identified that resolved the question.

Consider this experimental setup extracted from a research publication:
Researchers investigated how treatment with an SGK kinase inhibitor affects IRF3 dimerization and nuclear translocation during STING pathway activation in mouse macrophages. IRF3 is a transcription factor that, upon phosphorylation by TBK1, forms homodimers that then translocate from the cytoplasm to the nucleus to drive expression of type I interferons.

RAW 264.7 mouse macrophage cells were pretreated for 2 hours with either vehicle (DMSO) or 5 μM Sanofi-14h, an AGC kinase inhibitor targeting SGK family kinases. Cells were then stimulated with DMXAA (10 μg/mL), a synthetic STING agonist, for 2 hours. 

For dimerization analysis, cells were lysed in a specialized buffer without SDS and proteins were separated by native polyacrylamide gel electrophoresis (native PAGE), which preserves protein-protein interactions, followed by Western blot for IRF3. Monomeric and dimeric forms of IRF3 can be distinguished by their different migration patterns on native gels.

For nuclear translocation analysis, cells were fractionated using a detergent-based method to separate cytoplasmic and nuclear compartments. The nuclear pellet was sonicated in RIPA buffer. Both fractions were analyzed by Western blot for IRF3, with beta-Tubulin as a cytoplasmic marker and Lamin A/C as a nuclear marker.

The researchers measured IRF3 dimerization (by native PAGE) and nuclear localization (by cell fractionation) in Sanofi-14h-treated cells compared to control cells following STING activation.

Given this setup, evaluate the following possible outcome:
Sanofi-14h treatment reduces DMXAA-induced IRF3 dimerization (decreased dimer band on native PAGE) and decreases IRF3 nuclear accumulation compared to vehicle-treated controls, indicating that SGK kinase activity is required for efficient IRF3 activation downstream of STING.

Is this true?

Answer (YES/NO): YES